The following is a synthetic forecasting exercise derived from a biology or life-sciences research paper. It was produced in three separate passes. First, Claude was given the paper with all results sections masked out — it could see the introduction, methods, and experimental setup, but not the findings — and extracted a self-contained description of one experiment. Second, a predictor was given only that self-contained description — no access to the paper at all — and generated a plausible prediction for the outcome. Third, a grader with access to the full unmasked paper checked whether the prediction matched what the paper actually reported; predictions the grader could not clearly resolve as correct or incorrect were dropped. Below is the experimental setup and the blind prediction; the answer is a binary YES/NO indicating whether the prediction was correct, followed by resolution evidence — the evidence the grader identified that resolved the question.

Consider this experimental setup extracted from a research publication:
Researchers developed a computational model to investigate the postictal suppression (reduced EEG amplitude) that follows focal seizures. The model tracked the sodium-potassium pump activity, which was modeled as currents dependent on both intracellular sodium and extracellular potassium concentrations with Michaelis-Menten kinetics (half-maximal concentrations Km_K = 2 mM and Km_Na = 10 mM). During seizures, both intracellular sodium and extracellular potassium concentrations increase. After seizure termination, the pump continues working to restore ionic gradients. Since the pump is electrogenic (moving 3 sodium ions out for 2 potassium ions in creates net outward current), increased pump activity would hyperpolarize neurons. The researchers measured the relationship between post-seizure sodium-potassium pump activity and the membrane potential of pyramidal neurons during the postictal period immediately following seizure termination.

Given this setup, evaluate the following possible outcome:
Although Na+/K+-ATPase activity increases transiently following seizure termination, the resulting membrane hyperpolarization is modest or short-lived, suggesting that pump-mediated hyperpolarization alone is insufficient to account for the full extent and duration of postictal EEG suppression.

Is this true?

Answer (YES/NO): NO